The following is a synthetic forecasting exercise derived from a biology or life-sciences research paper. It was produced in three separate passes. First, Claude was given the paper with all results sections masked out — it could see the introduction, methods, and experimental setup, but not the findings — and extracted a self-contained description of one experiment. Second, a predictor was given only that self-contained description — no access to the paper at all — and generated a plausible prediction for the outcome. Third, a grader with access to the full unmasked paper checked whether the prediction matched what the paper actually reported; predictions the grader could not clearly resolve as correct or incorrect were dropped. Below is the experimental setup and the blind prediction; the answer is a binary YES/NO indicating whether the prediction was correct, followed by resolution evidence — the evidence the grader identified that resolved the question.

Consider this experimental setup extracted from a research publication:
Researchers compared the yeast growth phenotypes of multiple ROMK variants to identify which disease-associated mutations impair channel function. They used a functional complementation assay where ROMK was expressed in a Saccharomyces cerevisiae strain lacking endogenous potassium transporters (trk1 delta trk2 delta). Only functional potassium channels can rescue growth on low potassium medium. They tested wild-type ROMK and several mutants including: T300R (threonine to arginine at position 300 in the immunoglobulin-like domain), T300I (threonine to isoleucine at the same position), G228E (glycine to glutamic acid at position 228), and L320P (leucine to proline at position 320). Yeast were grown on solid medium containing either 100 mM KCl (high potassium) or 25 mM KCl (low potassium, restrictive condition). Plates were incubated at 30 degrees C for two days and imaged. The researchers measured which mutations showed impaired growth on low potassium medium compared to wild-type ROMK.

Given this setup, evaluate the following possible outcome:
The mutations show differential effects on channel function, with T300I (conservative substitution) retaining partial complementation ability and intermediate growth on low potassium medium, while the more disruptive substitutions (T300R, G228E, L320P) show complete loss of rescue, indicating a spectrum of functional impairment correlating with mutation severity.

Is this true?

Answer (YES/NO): NO